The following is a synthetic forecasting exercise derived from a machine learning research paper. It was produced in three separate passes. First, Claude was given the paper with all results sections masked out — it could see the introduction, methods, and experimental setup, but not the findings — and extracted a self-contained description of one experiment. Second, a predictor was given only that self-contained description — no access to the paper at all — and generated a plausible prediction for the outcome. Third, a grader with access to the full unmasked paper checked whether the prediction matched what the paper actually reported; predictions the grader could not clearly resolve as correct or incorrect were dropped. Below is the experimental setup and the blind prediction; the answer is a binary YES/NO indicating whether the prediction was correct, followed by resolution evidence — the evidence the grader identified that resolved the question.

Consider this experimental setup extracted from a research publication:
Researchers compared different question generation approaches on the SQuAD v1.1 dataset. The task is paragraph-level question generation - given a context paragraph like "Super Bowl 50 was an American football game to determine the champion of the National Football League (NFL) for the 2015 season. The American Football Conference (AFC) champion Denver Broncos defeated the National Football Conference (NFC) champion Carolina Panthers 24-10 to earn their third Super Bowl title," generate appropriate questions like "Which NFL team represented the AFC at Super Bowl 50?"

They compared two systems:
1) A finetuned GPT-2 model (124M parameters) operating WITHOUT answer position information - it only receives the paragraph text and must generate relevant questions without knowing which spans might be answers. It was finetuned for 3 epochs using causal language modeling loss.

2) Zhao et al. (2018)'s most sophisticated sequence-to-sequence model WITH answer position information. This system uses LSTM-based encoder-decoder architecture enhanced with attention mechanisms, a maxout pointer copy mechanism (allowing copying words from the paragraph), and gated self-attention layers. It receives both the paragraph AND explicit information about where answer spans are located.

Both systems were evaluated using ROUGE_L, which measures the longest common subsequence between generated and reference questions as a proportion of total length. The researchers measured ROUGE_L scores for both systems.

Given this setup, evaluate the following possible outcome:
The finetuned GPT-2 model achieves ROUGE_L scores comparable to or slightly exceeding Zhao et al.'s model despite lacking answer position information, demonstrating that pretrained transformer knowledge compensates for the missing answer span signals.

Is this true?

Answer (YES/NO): YES